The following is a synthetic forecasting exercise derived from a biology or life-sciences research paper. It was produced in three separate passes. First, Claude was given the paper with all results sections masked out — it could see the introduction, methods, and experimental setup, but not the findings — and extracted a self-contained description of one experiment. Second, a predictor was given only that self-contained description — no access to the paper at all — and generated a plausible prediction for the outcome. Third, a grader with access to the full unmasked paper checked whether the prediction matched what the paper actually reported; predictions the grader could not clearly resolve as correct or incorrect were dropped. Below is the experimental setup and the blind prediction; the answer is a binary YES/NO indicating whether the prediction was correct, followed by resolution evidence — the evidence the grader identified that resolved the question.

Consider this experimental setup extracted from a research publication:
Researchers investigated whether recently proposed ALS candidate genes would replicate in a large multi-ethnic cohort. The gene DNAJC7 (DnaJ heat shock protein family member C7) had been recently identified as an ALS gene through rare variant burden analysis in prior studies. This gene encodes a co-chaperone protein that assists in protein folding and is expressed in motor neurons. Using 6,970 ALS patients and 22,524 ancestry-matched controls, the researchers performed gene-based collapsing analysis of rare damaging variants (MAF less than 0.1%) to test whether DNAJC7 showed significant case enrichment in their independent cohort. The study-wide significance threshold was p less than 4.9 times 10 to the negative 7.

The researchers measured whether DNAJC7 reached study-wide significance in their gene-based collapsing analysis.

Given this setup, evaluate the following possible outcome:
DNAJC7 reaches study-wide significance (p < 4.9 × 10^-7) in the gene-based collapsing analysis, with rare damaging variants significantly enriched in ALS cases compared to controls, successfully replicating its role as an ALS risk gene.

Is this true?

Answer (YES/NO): NO